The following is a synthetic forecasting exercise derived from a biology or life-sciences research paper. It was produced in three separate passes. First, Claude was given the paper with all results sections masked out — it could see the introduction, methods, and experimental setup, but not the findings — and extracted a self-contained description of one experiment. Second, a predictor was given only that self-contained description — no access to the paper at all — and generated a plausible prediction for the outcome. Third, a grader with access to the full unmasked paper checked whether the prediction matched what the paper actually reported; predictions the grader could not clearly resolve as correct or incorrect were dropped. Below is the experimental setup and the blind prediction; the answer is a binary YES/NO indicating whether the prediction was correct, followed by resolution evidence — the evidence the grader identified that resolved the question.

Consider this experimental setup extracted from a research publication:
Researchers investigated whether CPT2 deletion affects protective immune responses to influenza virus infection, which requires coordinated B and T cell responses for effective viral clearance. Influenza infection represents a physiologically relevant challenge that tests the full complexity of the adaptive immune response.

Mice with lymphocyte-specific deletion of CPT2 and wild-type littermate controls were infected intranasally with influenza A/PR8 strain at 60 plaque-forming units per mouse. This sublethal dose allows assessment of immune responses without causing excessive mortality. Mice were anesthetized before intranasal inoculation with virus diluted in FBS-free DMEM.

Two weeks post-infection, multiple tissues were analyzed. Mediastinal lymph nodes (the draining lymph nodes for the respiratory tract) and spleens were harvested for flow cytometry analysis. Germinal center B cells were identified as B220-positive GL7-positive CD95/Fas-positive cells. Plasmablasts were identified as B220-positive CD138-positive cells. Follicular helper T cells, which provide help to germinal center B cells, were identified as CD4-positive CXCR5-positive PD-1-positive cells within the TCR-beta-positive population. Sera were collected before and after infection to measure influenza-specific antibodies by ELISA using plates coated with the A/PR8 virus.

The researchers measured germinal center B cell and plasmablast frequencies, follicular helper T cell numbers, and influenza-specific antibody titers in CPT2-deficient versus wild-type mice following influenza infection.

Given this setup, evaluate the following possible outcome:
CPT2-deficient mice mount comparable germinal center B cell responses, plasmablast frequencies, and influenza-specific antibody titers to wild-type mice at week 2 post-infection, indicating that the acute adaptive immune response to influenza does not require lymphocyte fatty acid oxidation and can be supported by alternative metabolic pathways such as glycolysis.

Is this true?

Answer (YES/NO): YES